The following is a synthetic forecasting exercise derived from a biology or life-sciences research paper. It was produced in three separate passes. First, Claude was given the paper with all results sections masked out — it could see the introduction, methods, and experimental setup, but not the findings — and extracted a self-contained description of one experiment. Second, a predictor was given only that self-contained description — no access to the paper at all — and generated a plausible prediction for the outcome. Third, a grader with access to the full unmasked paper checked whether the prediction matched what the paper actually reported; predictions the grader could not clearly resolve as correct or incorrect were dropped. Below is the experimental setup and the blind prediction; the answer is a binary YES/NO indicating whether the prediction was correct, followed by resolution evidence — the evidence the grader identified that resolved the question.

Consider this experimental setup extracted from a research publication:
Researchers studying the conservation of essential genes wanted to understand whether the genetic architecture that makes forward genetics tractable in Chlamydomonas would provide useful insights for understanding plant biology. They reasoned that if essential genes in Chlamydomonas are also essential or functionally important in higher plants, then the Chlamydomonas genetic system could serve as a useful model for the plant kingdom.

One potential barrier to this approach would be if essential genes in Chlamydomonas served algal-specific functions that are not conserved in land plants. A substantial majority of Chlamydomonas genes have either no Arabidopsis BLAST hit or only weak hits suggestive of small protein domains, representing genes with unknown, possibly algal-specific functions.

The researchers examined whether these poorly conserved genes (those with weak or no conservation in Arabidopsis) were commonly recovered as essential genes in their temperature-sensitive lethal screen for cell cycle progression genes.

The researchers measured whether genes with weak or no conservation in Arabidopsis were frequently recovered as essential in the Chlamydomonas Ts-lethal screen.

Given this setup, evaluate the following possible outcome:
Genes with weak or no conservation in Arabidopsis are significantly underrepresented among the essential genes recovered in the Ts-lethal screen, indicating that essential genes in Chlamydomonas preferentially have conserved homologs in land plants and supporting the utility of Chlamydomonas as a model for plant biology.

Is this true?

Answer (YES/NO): YES